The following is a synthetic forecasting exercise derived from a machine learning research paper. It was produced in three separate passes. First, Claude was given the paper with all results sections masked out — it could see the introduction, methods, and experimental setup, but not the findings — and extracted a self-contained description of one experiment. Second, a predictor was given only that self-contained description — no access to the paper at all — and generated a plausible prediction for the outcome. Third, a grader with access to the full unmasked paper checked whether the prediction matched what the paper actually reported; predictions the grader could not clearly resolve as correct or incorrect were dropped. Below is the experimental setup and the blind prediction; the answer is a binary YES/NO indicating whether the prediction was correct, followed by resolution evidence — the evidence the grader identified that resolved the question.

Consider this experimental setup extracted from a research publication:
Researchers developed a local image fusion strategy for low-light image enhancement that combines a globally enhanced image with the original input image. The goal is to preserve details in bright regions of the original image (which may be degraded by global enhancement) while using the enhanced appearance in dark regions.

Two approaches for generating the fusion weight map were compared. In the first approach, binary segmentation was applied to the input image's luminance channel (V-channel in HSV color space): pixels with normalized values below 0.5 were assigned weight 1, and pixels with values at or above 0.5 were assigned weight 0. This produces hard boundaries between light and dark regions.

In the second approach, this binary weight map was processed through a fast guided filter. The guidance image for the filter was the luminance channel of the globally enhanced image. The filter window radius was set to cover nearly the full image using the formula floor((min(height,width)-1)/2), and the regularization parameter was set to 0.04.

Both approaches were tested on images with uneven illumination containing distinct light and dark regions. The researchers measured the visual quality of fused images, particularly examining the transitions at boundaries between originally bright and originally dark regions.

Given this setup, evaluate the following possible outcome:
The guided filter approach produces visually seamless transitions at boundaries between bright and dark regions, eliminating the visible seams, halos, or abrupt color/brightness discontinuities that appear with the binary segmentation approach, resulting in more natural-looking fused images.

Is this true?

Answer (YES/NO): YES